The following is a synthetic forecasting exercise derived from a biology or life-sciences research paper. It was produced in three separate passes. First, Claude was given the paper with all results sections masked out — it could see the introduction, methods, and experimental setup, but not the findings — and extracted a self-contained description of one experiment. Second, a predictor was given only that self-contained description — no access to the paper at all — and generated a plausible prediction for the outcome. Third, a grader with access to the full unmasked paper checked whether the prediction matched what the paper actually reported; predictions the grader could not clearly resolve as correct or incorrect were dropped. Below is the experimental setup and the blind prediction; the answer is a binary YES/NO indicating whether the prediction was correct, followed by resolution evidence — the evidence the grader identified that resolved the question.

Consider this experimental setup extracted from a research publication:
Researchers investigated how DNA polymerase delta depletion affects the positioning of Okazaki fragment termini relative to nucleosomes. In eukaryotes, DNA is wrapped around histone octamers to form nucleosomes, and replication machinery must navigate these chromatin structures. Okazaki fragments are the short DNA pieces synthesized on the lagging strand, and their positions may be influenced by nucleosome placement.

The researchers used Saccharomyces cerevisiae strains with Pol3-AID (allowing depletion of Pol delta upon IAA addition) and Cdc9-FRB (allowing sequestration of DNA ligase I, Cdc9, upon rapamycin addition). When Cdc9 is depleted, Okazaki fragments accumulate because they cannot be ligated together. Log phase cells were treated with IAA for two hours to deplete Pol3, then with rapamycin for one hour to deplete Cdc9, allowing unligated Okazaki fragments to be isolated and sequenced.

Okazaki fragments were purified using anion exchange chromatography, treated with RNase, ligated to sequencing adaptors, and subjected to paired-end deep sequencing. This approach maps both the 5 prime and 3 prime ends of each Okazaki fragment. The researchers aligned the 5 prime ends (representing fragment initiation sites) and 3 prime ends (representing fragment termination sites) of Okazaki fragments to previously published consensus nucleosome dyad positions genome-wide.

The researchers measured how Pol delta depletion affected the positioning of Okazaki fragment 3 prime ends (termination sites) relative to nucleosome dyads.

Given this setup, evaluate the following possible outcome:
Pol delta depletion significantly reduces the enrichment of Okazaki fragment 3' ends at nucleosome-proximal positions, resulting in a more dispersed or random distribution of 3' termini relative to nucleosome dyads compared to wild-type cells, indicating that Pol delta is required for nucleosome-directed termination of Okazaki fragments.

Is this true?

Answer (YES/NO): NO